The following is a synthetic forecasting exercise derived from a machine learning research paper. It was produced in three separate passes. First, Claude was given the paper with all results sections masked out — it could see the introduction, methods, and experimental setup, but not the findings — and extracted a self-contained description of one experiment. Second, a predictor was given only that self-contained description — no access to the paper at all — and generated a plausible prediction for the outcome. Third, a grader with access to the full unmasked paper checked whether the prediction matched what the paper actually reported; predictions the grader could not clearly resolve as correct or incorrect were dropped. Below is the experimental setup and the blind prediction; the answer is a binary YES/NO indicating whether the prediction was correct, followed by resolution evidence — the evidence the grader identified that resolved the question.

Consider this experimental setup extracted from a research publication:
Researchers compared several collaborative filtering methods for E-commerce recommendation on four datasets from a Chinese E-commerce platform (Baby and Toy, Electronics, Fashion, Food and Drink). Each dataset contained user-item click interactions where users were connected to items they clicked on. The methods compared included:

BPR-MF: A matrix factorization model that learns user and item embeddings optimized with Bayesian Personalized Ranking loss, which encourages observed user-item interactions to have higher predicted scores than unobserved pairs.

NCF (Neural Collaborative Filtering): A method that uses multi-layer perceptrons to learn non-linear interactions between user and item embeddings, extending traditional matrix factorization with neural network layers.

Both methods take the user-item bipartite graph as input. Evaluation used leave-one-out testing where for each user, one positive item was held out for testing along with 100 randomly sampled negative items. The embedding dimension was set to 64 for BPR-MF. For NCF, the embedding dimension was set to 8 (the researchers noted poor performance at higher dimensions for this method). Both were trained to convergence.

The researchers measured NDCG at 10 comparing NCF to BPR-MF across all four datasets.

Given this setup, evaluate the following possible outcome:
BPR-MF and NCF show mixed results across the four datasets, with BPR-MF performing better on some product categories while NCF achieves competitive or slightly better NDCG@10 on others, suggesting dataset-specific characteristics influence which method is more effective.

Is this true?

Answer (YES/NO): NO